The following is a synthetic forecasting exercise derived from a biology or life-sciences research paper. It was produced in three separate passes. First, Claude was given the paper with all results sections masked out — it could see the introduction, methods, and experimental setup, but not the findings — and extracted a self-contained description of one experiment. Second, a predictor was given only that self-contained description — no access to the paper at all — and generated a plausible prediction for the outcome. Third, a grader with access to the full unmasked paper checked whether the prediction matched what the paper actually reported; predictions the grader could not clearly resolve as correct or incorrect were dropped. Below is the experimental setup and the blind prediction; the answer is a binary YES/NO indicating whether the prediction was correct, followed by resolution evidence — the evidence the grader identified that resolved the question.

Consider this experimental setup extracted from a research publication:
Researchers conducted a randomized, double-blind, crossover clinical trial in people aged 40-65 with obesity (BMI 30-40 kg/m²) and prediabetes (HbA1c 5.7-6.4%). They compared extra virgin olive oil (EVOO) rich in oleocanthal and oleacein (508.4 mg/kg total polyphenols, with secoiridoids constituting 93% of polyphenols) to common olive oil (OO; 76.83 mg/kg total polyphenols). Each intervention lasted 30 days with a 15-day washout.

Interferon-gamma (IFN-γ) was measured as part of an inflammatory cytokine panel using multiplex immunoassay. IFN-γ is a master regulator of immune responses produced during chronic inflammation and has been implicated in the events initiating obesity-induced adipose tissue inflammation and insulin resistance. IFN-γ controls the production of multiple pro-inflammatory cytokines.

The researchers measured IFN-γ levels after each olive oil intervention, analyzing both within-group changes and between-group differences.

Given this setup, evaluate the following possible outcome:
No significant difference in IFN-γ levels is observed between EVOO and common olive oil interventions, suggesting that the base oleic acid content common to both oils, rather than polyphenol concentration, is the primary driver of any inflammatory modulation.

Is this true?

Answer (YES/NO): NO